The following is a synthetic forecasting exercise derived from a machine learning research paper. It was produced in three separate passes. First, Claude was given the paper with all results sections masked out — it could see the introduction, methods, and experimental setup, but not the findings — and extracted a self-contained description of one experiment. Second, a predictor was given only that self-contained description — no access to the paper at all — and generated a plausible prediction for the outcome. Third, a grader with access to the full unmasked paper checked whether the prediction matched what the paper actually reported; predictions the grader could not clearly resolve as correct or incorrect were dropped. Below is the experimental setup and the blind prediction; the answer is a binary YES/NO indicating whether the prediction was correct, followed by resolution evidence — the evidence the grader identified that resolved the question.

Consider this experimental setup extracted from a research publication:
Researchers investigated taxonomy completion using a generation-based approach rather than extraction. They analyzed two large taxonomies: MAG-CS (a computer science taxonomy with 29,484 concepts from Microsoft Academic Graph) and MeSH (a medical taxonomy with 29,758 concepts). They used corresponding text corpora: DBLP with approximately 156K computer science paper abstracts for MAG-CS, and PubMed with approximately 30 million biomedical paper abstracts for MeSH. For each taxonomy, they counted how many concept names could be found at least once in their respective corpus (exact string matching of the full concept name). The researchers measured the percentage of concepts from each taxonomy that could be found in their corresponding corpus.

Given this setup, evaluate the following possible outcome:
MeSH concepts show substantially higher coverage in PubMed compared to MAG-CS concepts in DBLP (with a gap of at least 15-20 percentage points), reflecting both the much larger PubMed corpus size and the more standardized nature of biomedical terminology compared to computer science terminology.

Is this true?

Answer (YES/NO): NO